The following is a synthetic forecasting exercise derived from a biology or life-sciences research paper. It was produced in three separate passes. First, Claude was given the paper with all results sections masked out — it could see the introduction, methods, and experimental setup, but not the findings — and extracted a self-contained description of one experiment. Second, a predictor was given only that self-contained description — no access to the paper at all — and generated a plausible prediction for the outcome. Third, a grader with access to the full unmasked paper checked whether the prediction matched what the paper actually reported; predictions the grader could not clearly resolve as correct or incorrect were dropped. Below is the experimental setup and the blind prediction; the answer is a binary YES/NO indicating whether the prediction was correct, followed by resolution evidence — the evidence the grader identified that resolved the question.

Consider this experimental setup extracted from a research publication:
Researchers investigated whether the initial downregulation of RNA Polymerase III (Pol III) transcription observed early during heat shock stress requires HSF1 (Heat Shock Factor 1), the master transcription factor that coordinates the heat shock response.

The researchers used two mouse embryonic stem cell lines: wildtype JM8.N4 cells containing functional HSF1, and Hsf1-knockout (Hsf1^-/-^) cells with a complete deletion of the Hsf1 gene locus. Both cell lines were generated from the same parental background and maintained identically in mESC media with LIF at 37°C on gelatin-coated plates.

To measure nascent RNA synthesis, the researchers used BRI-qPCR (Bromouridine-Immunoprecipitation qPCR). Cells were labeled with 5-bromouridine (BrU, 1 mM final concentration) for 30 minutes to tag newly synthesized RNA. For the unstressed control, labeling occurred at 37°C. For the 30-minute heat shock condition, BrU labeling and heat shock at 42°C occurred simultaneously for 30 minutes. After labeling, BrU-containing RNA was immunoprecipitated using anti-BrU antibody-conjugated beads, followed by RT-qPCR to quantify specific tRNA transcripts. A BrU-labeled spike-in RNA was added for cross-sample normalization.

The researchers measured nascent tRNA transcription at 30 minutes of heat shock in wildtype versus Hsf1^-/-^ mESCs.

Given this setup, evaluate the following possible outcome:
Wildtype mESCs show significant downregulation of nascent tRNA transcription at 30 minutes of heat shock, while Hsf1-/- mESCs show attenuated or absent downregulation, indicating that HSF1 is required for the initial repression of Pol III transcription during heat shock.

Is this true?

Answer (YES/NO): NO